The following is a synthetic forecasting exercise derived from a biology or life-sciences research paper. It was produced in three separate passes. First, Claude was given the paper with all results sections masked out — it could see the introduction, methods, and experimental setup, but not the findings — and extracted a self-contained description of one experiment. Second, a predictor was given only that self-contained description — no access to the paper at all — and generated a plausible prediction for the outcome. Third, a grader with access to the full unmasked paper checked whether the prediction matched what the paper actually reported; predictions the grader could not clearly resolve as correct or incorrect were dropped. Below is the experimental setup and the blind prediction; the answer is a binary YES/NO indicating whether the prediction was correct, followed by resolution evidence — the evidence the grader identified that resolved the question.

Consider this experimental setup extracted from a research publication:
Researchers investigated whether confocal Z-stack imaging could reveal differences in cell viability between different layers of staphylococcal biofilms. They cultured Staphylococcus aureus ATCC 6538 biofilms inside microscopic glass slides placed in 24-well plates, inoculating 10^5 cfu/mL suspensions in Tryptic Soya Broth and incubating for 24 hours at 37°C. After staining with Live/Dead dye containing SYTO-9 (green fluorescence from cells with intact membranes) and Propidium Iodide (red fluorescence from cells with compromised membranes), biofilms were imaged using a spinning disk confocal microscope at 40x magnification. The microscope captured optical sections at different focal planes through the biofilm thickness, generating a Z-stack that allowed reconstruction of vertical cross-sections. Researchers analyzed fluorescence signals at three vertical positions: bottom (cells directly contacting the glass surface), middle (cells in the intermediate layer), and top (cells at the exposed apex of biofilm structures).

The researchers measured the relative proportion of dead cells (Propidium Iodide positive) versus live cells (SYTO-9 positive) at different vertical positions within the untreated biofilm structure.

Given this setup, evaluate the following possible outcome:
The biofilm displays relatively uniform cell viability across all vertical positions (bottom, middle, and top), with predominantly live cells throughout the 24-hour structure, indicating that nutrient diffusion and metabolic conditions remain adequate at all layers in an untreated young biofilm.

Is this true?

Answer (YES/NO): NO